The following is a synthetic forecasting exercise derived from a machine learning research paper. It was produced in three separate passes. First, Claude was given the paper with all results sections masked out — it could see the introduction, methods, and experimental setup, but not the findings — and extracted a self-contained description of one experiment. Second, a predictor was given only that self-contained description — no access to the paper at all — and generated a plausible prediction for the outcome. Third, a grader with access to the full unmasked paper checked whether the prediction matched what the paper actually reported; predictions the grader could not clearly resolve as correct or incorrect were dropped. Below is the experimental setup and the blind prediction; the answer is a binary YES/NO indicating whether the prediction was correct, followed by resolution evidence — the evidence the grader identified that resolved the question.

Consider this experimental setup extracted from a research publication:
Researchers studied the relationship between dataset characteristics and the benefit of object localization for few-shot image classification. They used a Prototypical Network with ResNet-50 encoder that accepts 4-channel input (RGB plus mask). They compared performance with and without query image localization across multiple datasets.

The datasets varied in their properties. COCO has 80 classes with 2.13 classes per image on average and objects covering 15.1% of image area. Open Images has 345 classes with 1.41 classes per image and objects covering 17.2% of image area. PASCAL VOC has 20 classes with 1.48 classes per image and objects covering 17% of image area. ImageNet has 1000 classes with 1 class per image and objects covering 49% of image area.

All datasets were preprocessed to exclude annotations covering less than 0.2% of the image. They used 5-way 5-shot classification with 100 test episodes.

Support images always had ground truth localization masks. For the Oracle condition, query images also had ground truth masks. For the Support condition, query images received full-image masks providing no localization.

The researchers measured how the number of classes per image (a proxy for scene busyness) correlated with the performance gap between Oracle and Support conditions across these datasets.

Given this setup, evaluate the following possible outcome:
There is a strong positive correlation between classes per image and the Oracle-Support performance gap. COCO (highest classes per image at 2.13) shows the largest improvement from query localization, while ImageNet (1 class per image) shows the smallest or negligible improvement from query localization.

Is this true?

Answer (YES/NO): YES